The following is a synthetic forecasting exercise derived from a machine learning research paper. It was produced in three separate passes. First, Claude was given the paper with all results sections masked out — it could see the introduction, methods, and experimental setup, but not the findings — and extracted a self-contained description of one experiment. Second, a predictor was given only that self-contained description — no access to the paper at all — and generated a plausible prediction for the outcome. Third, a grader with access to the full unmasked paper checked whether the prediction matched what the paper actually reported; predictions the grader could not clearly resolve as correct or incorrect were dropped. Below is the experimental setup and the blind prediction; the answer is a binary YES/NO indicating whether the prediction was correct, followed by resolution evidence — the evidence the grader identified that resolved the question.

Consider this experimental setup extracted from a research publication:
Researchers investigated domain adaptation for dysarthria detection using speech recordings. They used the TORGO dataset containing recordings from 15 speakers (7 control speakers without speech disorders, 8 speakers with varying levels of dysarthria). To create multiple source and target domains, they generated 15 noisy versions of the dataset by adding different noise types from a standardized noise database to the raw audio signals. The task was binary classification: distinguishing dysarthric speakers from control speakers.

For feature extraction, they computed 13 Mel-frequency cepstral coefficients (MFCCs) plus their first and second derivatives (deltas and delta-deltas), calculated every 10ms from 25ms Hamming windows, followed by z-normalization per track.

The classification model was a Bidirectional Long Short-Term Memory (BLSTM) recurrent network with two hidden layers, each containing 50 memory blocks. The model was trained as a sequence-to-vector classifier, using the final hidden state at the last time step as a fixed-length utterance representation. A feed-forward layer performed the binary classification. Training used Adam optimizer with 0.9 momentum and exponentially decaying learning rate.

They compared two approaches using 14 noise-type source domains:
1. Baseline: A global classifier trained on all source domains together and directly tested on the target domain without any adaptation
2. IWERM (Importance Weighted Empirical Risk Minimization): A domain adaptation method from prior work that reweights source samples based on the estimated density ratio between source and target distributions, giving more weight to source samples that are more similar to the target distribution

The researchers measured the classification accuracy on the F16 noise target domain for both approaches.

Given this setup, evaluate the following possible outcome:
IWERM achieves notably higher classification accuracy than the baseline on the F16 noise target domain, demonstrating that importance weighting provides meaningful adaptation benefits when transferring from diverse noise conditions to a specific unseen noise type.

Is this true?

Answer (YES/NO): NO